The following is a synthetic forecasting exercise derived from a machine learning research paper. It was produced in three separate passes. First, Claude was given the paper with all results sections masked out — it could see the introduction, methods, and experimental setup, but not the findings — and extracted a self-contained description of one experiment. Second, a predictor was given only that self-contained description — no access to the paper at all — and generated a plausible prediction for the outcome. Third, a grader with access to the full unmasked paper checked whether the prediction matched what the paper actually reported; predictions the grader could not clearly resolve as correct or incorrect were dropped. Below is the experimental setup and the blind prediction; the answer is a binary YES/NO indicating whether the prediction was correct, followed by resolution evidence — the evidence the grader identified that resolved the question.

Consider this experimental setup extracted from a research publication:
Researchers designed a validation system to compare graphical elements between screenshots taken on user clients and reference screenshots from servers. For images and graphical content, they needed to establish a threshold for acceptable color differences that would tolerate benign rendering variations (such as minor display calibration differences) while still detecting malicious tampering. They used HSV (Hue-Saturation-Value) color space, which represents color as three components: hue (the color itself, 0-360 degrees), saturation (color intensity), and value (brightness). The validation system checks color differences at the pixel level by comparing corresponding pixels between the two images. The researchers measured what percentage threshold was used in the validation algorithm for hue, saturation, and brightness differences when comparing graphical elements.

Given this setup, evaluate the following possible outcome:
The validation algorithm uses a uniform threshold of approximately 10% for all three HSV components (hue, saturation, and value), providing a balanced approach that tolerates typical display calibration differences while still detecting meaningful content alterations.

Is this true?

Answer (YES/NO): NO